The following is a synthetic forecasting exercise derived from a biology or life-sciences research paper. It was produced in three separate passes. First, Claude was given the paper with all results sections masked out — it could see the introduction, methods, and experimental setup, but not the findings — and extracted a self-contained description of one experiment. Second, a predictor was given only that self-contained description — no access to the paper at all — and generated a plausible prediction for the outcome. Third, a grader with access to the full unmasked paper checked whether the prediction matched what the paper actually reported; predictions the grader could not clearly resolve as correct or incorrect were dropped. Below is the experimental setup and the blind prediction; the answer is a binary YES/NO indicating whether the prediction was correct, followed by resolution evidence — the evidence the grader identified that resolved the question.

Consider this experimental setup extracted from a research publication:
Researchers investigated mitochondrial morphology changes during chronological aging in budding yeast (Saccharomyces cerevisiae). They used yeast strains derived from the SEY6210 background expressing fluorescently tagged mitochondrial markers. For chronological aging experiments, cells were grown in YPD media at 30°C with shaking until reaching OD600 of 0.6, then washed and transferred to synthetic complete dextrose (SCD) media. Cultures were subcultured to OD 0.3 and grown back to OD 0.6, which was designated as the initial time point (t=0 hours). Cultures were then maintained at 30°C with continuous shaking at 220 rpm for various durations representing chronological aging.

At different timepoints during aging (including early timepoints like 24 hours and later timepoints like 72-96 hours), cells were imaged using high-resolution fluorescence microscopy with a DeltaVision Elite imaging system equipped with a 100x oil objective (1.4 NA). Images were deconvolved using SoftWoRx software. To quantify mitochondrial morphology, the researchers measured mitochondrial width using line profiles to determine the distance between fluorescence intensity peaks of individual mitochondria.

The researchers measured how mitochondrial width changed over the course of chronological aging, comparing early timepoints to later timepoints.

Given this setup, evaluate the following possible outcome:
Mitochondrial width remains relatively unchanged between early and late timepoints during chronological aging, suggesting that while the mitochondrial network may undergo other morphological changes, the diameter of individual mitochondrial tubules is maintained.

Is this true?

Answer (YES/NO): NO